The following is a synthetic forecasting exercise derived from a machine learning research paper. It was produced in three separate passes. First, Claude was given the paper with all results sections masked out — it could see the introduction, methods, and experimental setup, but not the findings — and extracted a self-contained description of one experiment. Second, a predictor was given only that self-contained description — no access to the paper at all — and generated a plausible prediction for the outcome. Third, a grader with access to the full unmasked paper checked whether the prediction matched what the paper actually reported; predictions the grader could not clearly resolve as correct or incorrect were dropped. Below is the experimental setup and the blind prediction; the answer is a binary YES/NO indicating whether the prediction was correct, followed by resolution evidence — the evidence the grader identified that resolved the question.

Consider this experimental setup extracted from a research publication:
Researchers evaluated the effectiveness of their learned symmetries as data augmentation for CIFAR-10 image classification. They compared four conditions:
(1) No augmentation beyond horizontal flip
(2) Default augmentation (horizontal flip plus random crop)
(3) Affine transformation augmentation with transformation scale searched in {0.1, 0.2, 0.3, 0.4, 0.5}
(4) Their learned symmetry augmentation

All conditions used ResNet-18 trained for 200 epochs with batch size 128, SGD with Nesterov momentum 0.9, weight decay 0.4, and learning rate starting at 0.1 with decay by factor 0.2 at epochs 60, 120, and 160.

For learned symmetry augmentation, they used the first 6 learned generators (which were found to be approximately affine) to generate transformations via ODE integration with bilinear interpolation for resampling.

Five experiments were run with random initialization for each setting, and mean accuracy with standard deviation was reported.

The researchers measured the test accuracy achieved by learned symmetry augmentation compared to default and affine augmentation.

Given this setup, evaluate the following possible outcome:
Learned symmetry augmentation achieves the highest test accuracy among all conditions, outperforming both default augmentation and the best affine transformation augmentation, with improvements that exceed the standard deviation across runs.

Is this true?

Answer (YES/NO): NO